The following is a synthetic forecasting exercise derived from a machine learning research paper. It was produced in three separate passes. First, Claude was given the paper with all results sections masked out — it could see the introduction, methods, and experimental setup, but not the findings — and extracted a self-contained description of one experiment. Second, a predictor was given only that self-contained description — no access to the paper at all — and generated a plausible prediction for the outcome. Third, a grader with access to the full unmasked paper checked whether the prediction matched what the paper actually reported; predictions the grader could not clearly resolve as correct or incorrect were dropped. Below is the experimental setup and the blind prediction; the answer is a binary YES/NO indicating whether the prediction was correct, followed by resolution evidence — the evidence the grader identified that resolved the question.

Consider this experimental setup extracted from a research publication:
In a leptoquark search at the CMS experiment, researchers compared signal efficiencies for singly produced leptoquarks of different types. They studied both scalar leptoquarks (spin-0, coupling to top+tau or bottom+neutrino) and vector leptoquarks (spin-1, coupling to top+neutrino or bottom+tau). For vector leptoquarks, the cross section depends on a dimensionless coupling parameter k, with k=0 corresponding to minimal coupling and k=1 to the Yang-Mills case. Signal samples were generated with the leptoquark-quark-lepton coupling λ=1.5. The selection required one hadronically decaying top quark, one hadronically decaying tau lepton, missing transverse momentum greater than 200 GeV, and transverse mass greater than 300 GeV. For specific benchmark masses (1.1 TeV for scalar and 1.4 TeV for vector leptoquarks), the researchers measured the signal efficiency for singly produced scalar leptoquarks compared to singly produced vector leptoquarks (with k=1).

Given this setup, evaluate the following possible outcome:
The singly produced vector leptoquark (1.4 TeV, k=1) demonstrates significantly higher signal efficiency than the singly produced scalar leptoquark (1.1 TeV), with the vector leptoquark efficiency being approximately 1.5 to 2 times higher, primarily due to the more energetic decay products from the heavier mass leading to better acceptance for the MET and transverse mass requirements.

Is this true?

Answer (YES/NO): NO